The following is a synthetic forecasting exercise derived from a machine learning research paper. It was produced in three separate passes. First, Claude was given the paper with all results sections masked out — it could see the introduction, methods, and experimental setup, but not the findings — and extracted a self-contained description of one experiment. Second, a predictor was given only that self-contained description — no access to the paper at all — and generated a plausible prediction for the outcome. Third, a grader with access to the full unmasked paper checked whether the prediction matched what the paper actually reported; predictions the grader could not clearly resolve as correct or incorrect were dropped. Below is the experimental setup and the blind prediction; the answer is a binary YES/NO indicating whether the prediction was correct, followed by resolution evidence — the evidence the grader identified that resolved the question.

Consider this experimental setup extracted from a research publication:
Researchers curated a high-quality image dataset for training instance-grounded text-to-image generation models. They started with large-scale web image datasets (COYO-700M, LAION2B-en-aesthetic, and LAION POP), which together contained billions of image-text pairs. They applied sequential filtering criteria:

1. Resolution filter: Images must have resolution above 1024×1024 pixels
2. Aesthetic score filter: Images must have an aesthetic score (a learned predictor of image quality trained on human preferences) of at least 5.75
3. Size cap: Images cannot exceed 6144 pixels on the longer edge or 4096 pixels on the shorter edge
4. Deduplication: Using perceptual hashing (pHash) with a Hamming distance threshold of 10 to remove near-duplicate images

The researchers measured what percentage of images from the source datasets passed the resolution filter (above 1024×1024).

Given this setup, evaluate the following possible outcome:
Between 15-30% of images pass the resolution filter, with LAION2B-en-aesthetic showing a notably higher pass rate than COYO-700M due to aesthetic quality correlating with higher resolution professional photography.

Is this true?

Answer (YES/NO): NO